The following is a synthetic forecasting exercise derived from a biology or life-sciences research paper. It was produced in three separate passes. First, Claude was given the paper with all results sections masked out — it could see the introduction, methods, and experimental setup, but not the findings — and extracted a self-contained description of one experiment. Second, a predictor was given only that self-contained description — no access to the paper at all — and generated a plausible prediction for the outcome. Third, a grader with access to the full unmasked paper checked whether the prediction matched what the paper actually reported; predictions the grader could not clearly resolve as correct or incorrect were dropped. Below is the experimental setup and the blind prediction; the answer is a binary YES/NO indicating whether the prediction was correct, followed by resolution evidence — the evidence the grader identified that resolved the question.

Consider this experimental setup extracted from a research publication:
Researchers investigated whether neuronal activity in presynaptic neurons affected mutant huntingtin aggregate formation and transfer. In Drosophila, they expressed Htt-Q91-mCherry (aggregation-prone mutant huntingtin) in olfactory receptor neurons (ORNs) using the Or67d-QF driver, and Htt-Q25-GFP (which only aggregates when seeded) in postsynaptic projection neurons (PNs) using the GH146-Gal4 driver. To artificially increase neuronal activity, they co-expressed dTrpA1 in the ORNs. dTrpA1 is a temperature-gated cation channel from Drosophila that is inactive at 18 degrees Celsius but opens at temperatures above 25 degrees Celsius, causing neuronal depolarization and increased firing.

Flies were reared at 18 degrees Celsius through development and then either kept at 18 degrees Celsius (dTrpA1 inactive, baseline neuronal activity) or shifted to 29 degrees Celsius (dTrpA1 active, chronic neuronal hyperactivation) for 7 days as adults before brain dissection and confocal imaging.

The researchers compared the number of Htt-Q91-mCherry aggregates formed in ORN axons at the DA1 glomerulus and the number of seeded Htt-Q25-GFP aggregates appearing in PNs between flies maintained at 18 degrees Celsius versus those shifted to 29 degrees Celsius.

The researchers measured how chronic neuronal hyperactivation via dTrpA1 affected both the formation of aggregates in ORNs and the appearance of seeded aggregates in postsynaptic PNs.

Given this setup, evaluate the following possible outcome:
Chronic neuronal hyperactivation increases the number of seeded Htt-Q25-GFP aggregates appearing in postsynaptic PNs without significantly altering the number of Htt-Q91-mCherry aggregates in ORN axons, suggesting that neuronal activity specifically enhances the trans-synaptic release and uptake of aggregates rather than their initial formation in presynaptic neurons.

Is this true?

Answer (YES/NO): NO